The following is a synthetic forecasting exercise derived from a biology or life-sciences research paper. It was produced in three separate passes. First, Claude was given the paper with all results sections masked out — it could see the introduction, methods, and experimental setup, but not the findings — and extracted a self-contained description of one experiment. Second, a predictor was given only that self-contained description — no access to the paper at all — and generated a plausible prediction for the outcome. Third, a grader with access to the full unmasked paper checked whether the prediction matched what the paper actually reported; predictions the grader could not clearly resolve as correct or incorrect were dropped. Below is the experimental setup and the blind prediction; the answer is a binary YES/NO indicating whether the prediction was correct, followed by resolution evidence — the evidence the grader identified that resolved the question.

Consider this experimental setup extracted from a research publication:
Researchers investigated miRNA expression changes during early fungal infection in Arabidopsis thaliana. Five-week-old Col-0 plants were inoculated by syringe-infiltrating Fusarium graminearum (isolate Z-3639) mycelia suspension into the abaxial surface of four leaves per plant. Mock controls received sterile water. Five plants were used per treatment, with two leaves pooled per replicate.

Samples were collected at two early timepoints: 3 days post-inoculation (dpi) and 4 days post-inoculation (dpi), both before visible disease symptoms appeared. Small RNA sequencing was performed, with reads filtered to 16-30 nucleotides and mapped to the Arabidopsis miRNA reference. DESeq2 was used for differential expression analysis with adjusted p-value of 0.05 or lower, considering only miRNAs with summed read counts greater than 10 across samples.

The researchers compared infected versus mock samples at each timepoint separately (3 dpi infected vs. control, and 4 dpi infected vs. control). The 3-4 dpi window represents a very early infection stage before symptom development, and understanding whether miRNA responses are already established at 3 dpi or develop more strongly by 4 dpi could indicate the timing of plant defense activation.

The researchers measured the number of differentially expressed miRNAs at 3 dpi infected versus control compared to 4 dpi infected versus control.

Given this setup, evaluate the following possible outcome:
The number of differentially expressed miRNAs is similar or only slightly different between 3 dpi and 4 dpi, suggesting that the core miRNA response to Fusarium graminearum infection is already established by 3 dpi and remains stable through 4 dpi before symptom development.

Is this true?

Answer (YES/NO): YES